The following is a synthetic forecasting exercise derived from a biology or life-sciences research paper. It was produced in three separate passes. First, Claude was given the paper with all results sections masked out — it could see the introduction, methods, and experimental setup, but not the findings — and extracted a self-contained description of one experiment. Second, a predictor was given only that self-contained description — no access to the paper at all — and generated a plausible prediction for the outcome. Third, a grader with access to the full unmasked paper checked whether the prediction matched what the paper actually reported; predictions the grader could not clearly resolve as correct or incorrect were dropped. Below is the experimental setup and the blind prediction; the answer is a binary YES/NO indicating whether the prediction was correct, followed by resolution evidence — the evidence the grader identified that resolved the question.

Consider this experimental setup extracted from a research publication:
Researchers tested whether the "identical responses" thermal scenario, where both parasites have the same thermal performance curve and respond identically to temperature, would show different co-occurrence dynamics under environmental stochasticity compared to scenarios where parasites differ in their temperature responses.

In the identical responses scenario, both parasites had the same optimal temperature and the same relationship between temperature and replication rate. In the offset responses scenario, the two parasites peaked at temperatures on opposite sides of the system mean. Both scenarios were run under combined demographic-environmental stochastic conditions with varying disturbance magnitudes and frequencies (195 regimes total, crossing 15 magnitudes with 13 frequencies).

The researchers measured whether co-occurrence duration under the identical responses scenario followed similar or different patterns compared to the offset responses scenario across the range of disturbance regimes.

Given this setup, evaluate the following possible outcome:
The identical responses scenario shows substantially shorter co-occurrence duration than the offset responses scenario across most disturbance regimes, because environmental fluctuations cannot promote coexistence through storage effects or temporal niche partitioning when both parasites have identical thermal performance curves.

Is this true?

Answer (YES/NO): NO